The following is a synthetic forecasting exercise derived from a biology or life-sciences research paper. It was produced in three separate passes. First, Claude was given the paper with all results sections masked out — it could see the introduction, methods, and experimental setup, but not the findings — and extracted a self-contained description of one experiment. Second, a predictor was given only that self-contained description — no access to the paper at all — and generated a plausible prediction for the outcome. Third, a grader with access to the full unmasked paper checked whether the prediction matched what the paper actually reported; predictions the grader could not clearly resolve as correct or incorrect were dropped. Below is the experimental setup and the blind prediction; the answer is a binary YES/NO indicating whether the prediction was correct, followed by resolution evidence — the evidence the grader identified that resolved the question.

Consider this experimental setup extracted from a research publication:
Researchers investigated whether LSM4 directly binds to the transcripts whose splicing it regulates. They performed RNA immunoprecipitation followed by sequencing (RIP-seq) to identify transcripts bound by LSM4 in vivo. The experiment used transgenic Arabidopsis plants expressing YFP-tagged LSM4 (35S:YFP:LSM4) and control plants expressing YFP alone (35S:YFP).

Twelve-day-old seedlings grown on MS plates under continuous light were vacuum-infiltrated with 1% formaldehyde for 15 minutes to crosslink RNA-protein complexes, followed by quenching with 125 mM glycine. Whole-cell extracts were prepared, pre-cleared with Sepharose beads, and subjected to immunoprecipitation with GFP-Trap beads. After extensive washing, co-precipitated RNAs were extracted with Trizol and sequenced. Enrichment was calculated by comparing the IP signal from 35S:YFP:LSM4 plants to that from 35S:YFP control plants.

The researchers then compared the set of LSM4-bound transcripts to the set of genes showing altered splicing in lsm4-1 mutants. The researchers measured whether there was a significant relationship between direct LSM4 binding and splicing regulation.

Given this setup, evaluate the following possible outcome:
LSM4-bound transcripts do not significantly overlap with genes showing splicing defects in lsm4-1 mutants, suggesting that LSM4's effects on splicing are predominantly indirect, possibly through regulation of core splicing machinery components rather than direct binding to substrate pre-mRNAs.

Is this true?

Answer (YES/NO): NO